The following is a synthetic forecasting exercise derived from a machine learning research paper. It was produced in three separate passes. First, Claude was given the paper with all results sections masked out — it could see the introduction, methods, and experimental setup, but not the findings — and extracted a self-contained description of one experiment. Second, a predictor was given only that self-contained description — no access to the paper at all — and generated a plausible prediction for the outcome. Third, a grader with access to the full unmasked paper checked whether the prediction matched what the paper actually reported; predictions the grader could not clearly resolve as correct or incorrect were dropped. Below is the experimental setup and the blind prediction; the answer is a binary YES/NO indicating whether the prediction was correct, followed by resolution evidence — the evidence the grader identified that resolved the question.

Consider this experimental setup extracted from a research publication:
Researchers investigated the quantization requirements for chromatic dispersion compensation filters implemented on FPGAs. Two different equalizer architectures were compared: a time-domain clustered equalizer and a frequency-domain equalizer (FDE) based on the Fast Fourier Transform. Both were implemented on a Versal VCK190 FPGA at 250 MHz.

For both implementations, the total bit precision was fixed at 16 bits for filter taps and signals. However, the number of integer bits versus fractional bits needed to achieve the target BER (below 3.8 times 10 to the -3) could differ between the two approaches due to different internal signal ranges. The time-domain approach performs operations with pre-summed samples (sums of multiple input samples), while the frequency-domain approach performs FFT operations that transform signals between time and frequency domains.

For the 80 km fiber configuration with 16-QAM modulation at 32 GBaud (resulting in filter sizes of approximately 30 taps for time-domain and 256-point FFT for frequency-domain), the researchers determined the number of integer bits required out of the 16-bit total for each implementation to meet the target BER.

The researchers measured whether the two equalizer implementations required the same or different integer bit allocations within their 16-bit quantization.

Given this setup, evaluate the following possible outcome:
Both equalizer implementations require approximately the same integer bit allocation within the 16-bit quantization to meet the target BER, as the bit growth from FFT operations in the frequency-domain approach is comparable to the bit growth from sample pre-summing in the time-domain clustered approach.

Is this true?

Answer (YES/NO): NO